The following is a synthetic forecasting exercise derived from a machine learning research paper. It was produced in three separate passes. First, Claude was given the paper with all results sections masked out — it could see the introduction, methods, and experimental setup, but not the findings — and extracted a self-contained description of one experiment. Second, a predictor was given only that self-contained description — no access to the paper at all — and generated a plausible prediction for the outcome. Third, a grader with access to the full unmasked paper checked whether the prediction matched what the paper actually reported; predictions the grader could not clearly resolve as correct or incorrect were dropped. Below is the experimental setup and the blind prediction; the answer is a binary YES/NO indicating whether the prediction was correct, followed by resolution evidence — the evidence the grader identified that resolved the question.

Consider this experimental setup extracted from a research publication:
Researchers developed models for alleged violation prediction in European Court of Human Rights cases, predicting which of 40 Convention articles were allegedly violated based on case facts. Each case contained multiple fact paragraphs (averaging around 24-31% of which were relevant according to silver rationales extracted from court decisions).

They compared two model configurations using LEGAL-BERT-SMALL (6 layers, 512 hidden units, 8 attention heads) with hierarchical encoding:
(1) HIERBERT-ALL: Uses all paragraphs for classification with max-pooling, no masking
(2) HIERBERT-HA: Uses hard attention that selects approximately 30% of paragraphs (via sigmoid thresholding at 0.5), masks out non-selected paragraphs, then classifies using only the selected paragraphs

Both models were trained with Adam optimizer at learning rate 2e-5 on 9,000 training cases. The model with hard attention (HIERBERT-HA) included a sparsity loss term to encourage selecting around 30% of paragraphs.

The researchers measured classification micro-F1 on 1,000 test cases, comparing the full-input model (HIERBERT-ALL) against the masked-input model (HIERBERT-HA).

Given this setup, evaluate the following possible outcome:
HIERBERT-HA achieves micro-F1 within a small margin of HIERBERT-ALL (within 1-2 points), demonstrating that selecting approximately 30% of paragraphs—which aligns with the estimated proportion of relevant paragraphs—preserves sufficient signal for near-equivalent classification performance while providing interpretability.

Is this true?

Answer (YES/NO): YES